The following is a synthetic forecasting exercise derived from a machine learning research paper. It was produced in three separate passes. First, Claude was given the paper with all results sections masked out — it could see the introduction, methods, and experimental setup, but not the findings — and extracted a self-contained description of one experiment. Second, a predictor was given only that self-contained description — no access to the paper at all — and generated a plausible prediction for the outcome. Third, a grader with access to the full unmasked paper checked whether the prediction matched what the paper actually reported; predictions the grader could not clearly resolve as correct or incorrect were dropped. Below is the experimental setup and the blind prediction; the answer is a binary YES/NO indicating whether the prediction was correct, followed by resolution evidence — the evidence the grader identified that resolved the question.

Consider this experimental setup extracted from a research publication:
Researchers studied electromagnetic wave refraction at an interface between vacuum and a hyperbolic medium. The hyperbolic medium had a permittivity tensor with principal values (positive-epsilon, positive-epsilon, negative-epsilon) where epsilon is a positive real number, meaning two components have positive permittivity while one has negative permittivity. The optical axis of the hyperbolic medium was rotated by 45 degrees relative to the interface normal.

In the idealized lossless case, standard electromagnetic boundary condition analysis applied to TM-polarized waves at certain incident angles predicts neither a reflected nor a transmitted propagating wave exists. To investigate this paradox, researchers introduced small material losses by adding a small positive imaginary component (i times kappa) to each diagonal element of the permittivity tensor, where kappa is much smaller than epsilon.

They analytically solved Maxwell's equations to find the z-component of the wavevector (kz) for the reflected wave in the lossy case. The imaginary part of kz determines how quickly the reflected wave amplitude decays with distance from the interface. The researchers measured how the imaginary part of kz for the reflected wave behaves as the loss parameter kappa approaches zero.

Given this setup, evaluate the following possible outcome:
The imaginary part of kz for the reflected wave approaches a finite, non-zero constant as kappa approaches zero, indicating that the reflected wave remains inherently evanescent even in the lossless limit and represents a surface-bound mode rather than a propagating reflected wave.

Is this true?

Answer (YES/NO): NO